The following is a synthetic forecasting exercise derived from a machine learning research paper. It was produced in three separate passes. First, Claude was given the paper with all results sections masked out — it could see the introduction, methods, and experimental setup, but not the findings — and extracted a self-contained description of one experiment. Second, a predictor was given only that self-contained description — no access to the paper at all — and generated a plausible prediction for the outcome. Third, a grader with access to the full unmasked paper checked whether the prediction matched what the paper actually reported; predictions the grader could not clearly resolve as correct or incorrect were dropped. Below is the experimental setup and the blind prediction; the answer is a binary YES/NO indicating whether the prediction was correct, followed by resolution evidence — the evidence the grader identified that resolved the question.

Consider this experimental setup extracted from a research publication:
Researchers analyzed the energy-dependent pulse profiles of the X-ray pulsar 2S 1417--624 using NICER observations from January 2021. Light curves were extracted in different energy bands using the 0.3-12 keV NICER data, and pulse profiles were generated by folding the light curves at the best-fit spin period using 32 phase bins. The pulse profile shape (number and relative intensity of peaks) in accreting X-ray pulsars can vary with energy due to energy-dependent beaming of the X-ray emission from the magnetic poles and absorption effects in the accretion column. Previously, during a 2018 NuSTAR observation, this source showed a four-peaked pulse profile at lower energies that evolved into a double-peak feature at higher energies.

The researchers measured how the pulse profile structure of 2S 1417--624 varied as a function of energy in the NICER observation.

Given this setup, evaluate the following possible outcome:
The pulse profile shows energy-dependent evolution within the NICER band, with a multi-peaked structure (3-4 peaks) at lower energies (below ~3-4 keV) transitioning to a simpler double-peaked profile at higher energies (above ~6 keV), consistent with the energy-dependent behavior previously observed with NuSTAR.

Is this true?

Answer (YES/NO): NO